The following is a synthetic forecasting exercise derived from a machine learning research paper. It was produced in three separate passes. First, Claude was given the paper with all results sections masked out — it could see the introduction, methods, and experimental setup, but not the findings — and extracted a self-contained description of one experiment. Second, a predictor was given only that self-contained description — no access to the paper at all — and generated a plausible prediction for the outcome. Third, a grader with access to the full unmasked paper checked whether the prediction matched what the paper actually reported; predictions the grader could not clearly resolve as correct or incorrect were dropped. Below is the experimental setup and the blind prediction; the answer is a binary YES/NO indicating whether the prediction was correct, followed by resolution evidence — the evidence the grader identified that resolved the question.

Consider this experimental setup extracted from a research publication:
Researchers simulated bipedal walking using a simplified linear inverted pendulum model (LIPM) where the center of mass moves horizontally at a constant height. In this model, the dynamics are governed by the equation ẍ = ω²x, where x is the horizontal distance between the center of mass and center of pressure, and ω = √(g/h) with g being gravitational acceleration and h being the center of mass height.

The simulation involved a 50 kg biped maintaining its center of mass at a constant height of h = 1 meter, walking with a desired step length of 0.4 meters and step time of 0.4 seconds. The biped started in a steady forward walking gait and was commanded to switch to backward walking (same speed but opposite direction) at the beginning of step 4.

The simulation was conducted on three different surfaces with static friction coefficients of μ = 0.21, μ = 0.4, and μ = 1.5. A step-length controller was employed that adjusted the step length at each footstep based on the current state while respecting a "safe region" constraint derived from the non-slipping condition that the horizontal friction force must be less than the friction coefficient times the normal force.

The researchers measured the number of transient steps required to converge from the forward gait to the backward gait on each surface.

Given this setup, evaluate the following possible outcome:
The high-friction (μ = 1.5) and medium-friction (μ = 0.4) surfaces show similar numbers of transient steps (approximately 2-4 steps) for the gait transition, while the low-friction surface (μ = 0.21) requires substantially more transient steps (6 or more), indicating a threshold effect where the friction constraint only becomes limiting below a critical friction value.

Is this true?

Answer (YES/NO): NO